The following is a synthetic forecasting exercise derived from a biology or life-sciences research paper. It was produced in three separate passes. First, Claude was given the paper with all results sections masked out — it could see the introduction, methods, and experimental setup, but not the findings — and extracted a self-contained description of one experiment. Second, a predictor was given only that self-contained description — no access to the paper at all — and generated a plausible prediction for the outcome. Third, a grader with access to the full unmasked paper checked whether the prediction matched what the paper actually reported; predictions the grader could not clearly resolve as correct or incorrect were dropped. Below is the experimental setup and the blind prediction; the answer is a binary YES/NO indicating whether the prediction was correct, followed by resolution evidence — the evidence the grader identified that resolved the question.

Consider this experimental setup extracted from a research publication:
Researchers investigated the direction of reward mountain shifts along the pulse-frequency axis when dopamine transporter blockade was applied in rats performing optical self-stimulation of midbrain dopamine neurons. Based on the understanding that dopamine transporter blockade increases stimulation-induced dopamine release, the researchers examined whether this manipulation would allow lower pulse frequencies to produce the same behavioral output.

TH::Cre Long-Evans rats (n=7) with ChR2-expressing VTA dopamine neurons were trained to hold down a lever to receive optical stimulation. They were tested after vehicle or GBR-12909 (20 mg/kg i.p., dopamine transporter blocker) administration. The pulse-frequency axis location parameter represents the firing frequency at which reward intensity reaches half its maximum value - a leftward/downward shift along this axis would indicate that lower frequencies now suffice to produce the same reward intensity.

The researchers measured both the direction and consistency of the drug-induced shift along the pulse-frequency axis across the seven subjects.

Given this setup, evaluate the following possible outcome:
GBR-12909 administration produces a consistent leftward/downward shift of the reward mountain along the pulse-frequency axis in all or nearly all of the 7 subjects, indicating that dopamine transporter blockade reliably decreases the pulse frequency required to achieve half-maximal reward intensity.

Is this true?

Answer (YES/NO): YES